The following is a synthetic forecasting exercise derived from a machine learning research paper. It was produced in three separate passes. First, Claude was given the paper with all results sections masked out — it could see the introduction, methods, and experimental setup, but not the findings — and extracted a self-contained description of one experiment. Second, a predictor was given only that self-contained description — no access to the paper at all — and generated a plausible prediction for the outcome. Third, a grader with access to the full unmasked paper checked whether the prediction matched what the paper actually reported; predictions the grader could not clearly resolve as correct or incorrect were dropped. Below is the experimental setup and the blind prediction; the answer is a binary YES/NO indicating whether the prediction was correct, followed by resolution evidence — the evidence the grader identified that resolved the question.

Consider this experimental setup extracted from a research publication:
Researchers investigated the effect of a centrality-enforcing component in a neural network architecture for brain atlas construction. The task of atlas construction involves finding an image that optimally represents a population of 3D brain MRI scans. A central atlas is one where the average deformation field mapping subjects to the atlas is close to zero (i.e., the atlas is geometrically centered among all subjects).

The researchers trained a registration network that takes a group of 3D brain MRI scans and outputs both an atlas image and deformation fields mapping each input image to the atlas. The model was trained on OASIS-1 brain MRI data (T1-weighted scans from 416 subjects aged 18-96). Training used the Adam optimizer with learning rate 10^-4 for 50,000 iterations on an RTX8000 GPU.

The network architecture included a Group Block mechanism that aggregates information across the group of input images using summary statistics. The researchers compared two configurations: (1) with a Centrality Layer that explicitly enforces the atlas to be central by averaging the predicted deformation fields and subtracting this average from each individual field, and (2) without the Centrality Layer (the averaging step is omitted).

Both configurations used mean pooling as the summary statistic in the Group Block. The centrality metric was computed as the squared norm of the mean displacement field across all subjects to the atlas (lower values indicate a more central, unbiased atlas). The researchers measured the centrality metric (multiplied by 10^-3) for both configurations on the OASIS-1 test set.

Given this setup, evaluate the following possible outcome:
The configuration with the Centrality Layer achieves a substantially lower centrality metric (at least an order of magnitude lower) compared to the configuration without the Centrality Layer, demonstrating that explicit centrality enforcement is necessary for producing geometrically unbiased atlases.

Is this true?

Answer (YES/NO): YES